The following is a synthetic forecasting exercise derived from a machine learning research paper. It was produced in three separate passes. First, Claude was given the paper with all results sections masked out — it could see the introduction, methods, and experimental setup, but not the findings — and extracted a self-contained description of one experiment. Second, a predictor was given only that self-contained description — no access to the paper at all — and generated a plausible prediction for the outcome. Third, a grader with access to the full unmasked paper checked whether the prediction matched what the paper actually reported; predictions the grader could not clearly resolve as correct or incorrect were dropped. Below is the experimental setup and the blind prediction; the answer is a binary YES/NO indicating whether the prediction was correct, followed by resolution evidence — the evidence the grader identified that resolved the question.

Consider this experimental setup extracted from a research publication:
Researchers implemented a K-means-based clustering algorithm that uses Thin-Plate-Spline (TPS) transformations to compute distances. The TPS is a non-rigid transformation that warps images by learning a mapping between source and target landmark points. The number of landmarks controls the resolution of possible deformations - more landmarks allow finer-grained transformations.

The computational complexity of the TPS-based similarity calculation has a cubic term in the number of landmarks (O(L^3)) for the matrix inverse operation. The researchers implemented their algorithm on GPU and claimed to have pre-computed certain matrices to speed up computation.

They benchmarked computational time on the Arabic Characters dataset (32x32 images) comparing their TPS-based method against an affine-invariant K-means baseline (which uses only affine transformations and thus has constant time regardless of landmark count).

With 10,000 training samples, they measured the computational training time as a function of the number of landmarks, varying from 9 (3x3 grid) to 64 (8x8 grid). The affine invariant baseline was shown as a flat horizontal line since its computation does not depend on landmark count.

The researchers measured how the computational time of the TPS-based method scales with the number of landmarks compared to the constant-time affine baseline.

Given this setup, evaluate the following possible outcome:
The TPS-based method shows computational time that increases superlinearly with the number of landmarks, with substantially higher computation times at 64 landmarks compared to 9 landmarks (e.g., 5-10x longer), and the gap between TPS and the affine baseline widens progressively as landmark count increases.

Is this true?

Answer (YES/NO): NO